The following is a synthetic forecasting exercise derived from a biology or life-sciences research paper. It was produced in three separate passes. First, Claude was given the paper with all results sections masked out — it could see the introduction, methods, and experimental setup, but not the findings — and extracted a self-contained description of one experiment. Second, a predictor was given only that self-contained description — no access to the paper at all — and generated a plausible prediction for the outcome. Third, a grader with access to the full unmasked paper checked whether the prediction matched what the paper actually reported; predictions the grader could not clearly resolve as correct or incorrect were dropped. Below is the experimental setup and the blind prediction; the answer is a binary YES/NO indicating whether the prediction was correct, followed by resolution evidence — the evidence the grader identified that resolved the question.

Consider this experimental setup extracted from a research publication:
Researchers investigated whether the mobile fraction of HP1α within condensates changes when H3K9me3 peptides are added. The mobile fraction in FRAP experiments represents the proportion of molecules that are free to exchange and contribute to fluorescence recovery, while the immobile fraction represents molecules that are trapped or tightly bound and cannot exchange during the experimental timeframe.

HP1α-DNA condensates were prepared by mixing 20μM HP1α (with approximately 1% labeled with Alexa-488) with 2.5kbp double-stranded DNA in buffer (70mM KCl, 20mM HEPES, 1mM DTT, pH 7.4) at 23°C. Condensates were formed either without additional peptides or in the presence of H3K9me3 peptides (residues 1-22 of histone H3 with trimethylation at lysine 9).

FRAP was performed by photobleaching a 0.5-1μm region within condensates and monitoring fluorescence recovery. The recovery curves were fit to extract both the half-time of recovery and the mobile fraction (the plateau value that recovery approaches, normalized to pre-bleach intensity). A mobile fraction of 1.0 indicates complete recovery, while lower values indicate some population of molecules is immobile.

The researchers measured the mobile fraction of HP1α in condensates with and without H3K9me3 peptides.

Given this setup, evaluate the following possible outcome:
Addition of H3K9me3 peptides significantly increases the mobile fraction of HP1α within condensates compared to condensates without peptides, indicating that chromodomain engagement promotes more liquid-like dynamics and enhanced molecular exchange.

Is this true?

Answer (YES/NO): NO